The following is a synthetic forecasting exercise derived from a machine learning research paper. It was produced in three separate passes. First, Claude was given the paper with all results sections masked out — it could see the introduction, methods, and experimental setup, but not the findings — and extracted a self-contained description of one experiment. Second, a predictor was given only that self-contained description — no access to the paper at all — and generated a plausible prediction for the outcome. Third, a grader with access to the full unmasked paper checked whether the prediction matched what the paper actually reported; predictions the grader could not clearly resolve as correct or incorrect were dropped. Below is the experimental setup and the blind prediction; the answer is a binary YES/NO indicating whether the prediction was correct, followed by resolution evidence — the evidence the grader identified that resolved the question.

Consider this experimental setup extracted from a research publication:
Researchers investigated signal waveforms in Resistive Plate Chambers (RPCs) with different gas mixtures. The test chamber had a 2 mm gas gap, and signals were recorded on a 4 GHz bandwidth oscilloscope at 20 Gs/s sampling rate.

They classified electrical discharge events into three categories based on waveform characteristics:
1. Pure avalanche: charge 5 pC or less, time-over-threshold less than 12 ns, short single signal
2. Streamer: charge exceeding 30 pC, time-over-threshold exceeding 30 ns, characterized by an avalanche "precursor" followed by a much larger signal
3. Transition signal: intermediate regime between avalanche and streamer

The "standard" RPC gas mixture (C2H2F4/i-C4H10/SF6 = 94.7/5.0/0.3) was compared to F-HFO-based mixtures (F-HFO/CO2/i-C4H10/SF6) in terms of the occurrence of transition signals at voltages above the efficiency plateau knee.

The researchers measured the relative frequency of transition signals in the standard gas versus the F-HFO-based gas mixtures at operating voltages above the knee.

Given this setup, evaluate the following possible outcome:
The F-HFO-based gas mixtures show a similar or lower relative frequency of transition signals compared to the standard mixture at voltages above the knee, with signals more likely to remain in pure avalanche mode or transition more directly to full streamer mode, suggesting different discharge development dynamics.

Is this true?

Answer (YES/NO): NO